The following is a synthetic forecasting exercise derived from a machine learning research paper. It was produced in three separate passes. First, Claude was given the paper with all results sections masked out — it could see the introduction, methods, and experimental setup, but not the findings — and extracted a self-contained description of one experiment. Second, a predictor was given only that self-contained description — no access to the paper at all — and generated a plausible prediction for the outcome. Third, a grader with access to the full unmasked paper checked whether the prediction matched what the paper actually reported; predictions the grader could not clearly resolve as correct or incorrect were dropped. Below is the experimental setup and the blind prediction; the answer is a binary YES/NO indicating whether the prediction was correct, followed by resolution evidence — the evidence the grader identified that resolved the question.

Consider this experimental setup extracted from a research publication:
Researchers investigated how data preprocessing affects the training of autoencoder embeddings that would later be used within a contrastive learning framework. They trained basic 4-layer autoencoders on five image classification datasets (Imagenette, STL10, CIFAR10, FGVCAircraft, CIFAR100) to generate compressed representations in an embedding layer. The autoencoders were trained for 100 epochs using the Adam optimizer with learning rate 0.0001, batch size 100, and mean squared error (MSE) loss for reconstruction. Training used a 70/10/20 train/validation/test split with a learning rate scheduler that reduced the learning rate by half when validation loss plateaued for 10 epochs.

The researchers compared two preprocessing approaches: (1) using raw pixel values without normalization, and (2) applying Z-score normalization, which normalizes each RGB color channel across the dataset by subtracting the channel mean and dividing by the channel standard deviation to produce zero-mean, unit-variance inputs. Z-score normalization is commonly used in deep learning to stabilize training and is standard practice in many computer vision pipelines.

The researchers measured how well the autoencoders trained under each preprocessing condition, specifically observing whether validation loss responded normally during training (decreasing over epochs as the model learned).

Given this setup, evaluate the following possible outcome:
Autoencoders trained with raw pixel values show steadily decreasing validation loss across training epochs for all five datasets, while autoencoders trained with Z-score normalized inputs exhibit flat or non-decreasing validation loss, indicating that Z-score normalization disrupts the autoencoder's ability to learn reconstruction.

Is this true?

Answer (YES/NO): YES